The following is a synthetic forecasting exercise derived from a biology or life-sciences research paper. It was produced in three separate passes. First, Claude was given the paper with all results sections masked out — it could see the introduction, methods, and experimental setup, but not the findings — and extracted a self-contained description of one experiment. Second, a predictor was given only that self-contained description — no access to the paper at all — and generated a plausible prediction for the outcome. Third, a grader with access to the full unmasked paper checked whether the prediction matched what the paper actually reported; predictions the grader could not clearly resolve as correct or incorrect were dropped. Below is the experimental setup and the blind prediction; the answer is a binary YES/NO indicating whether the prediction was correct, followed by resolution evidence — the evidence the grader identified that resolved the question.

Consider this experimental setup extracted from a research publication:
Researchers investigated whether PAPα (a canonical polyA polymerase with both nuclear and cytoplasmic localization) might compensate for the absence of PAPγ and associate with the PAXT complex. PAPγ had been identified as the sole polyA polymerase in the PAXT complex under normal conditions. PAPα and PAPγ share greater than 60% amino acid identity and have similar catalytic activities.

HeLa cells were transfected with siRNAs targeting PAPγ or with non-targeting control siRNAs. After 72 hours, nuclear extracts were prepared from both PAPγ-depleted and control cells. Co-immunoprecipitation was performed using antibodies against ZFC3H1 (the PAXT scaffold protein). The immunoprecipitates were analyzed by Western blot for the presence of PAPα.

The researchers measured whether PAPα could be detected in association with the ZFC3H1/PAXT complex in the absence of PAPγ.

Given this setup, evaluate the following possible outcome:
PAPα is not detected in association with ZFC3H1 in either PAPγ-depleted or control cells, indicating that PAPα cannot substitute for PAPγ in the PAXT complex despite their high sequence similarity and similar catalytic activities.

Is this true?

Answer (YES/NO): YES